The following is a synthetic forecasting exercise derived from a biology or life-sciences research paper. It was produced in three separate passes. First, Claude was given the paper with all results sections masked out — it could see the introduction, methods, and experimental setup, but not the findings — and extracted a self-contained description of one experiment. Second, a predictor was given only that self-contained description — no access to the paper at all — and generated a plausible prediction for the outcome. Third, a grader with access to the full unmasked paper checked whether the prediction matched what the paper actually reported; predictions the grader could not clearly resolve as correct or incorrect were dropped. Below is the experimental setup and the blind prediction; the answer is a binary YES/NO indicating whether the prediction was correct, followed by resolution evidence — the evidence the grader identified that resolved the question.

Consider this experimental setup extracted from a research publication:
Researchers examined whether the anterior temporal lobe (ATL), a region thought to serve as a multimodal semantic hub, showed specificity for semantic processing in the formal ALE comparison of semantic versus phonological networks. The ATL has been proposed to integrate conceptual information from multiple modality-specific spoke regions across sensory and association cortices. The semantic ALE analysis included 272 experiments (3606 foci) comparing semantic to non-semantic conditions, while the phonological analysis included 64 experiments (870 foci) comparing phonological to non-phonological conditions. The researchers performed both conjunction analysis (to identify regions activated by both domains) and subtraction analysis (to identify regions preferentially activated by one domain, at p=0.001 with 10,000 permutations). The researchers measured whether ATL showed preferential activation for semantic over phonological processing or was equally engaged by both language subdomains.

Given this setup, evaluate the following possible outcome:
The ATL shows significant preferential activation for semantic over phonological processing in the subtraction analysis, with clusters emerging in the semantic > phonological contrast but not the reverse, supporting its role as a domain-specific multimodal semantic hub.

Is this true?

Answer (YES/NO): YES